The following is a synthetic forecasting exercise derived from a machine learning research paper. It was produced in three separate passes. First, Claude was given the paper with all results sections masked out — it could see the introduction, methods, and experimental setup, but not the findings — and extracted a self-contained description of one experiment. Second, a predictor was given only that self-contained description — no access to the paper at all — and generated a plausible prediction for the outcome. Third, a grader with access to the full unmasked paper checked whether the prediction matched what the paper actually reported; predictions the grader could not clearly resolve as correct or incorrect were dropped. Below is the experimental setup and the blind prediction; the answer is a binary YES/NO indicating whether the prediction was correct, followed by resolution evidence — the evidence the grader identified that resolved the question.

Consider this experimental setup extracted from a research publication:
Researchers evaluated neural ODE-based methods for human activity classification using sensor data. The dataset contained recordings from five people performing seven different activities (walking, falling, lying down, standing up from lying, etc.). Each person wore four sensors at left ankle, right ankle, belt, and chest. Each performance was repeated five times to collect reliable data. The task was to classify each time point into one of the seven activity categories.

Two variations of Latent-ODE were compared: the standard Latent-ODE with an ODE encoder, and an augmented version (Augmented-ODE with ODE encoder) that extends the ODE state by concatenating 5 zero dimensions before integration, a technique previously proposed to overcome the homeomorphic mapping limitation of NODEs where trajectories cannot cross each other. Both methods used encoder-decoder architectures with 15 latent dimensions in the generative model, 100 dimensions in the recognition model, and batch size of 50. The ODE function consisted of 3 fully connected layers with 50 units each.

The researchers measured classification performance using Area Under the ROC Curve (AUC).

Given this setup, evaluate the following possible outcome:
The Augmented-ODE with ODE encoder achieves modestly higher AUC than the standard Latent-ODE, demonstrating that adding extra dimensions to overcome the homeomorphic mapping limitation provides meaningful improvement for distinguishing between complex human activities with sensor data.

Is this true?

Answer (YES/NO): NO